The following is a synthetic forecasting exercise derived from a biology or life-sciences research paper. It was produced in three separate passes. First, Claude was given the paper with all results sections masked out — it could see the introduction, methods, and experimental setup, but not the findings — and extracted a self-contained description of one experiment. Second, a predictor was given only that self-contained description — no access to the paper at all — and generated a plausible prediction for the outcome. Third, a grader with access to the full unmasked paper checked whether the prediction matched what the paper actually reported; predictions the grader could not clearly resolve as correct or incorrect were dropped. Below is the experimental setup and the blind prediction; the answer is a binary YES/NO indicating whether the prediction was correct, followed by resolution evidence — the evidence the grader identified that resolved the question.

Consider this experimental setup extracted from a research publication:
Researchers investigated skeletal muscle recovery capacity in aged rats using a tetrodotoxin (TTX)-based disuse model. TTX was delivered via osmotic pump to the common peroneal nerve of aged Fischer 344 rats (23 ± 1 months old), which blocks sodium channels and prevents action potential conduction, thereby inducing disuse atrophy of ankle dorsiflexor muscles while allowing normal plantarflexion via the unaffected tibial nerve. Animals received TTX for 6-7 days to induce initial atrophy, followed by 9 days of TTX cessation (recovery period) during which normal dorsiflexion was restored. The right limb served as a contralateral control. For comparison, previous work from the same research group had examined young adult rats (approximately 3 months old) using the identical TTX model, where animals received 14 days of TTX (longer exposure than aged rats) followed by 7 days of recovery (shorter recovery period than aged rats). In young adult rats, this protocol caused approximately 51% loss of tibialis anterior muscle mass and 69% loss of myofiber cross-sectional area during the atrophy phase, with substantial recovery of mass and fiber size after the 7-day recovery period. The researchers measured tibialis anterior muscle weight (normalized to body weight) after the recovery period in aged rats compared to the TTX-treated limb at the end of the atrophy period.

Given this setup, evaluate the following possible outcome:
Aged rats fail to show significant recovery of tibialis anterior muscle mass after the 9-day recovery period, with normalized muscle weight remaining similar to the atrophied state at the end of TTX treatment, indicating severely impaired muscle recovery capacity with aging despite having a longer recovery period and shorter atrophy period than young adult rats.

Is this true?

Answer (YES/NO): NO